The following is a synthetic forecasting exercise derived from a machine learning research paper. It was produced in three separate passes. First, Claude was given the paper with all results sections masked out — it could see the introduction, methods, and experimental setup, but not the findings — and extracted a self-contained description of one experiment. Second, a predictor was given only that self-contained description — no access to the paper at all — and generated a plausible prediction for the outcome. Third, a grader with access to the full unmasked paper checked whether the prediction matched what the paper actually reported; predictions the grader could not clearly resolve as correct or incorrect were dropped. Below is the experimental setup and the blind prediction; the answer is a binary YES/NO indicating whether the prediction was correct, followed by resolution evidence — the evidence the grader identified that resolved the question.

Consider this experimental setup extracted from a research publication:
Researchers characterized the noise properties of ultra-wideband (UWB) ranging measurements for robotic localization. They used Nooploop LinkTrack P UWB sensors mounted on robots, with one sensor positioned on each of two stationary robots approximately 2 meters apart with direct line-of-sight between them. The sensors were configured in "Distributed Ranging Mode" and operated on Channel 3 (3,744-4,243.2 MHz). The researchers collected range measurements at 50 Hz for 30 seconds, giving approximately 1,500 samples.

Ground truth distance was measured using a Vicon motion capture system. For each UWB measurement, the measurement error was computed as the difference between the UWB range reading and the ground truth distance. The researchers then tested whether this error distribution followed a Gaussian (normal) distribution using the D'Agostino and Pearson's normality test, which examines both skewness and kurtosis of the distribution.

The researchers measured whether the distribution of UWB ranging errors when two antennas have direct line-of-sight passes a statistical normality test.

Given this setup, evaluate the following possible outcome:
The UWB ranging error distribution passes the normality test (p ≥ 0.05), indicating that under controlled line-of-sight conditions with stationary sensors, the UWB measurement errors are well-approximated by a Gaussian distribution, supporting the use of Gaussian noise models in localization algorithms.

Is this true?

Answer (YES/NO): NO